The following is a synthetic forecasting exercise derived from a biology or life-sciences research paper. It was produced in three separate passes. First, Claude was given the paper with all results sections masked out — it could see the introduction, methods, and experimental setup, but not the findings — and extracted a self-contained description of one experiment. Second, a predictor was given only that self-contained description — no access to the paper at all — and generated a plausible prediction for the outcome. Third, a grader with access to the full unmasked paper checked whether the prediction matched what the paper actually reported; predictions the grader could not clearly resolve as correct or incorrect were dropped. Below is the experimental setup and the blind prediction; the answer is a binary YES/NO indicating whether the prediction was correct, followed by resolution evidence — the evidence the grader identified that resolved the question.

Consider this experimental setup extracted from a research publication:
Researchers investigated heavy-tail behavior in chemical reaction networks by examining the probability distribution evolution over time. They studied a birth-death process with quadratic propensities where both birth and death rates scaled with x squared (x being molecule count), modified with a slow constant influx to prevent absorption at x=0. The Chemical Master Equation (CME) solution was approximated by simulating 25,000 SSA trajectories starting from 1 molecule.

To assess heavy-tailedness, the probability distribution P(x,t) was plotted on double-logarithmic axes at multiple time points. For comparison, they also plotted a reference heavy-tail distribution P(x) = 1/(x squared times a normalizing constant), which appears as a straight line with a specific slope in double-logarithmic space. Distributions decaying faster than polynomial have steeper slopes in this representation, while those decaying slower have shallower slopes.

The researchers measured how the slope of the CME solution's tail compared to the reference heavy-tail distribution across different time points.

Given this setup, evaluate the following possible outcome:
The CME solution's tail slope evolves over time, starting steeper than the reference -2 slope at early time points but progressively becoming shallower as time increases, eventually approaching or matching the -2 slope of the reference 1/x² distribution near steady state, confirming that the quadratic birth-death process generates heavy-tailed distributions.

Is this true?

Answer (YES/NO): YES